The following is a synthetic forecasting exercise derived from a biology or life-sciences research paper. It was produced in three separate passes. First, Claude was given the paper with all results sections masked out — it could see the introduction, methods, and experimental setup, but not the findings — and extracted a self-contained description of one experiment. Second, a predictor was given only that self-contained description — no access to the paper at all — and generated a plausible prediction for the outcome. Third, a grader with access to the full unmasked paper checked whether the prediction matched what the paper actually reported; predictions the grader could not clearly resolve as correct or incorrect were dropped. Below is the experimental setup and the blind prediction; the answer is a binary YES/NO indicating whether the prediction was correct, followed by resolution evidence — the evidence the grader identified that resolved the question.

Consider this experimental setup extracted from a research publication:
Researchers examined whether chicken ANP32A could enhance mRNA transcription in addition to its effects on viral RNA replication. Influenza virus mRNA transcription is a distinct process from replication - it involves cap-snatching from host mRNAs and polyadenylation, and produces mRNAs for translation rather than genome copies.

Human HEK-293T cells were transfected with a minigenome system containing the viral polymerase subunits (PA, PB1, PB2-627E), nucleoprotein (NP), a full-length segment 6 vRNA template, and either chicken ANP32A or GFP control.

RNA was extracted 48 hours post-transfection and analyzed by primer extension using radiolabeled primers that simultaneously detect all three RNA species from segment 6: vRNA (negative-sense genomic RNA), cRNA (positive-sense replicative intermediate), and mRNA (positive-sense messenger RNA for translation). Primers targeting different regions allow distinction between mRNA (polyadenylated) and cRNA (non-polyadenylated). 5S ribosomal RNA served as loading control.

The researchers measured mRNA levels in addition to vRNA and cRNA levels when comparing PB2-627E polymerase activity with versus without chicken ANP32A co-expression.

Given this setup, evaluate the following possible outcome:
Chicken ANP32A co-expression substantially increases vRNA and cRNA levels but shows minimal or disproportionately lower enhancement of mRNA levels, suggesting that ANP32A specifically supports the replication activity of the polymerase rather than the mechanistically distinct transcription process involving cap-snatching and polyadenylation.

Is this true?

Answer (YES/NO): NO